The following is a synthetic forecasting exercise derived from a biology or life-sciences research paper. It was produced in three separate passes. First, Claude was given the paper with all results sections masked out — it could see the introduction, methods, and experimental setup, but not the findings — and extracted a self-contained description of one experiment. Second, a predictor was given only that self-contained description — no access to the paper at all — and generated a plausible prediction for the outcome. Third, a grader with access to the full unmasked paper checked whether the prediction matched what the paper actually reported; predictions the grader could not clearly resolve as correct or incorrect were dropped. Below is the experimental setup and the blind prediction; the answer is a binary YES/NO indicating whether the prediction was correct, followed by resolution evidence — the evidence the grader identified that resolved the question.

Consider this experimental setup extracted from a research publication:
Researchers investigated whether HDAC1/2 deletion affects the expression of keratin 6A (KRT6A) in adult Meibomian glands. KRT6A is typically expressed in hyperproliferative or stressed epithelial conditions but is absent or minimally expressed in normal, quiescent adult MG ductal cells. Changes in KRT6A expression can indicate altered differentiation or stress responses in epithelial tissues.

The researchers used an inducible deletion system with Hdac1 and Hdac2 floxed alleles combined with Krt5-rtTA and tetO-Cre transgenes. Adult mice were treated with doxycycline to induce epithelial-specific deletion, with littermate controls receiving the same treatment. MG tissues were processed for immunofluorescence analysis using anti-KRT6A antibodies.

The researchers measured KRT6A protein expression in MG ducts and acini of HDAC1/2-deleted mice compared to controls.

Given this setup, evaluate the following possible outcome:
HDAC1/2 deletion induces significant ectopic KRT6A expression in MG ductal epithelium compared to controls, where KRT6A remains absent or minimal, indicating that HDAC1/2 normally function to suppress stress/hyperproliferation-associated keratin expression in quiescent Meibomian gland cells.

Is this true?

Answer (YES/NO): NO